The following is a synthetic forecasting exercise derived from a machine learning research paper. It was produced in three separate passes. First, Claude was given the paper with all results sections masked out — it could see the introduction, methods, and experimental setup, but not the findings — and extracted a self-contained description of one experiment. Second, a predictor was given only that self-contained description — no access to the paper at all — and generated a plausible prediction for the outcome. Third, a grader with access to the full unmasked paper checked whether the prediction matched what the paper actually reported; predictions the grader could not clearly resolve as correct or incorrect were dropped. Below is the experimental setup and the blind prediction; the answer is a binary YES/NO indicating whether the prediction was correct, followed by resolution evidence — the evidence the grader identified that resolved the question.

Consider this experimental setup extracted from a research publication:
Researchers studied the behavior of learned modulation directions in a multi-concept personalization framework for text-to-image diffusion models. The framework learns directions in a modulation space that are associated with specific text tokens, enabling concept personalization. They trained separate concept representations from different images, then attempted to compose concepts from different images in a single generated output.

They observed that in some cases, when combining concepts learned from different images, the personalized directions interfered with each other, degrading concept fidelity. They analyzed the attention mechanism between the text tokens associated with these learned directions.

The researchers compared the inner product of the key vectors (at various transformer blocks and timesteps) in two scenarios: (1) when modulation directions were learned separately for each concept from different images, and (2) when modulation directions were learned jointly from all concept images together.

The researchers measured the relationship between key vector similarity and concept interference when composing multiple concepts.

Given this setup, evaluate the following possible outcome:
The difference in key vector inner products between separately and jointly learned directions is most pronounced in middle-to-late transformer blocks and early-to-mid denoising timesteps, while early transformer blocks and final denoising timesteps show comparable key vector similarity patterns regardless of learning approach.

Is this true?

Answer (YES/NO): NO